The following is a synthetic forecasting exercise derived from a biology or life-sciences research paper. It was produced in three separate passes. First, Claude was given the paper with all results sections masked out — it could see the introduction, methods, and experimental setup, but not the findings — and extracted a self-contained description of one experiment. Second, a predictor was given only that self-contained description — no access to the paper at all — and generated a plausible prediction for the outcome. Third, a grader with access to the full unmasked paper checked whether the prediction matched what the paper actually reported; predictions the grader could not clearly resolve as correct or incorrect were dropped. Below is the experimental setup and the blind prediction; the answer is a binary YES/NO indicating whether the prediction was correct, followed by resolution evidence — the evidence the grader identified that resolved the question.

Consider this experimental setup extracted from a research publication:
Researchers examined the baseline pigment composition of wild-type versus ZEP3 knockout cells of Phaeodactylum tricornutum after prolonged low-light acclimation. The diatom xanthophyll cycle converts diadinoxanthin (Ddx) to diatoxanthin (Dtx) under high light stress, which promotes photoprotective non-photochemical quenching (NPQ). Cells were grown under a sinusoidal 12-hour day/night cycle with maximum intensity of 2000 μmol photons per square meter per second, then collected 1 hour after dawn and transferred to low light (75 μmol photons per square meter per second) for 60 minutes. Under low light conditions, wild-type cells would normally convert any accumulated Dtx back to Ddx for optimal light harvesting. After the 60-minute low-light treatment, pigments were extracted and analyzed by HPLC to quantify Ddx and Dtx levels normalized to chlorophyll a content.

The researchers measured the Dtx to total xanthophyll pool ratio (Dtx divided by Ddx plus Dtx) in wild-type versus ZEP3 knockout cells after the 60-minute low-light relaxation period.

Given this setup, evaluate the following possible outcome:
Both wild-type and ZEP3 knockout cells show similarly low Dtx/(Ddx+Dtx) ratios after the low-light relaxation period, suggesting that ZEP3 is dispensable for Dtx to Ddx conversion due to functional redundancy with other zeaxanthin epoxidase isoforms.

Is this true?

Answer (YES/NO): NO